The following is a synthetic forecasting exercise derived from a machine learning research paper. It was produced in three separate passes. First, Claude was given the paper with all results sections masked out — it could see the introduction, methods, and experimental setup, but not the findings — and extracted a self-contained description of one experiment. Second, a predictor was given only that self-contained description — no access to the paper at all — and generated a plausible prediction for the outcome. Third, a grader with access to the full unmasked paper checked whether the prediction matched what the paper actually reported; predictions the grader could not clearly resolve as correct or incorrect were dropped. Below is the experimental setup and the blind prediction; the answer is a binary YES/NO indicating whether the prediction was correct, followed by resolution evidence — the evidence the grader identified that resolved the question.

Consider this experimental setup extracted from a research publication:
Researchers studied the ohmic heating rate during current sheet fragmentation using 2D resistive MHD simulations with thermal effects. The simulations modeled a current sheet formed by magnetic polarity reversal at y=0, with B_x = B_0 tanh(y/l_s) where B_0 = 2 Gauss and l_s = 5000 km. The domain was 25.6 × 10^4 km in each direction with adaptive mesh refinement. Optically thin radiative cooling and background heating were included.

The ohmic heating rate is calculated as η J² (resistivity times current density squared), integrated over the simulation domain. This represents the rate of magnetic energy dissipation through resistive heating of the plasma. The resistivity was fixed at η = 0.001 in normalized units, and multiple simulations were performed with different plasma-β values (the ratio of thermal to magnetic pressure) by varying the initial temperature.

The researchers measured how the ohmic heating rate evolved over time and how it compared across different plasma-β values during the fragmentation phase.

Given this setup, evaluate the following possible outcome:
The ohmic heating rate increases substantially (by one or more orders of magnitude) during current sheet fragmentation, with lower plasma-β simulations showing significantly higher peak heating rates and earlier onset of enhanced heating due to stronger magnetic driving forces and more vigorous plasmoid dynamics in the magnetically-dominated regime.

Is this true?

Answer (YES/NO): NO